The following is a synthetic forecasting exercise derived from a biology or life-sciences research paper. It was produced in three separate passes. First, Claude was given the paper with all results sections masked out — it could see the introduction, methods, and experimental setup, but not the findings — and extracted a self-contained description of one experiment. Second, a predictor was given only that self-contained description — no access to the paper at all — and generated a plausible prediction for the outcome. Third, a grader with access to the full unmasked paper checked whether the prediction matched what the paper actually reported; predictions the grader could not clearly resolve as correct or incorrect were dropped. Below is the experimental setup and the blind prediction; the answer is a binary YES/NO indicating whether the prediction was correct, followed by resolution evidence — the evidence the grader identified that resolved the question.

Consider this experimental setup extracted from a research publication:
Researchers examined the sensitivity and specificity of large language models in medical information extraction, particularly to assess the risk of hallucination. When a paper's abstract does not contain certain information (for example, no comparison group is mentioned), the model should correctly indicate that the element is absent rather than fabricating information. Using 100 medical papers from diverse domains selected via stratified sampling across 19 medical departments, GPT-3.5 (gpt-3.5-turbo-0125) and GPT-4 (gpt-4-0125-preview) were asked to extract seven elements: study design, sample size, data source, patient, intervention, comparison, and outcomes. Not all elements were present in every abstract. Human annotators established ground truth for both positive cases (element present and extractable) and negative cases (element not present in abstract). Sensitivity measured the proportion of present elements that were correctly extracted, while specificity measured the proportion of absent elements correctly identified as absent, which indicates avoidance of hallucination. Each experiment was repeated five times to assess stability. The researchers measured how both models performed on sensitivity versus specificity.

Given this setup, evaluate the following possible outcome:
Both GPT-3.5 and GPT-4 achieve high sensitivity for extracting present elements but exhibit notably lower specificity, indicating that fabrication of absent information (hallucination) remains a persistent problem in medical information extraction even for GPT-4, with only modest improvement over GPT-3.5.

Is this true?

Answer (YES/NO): NO